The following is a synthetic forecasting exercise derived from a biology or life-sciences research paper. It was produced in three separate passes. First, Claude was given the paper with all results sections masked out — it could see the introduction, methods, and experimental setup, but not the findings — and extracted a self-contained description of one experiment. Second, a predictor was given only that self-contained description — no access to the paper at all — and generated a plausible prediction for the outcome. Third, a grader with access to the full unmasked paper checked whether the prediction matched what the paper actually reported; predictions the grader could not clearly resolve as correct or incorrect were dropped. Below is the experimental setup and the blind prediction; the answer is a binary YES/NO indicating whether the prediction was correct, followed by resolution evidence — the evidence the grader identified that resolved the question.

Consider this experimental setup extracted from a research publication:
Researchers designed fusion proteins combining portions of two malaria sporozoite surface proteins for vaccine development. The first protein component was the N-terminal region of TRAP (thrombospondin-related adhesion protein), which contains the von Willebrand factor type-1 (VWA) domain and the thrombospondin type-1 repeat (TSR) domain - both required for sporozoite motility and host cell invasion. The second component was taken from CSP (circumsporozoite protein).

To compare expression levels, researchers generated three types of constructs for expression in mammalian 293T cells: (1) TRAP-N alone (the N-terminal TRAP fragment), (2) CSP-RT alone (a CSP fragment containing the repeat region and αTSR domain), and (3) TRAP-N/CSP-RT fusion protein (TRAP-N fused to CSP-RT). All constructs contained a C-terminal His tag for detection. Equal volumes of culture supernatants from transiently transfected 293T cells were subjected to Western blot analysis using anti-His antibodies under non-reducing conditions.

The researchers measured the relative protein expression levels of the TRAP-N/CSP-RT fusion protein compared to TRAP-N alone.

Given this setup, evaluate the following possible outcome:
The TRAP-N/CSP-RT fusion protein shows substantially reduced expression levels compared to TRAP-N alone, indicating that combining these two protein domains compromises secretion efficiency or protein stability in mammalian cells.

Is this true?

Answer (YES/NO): NO